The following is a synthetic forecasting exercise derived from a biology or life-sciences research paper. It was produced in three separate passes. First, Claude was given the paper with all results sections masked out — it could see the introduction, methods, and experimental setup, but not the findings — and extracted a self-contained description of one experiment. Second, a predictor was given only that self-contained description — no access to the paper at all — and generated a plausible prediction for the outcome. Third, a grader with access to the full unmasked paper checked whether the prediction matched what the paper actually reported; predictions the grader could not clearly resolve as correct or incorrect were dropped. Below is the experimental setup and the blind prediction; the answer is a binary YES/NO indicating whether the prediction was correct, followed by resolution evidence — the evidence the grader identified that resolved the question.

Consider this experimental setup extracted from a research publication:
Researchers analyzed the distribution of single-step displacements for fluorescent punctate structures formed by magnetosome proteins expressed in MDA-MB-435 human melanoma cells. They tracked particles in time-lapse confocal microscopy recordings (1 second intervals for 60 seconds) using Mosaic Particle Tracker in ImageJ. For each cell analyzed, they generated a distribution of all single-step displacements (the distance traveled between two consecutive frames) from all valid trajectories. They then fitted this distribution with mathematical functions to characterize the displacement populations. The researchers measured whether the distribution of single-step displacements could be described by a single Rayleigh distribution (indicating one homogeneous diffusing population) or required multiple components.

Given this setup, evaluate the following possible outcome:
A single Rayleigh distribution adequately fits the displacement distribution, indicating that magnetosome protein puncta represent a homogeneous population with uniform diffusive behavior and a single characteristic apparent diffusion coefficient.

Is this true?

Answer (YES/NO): NO